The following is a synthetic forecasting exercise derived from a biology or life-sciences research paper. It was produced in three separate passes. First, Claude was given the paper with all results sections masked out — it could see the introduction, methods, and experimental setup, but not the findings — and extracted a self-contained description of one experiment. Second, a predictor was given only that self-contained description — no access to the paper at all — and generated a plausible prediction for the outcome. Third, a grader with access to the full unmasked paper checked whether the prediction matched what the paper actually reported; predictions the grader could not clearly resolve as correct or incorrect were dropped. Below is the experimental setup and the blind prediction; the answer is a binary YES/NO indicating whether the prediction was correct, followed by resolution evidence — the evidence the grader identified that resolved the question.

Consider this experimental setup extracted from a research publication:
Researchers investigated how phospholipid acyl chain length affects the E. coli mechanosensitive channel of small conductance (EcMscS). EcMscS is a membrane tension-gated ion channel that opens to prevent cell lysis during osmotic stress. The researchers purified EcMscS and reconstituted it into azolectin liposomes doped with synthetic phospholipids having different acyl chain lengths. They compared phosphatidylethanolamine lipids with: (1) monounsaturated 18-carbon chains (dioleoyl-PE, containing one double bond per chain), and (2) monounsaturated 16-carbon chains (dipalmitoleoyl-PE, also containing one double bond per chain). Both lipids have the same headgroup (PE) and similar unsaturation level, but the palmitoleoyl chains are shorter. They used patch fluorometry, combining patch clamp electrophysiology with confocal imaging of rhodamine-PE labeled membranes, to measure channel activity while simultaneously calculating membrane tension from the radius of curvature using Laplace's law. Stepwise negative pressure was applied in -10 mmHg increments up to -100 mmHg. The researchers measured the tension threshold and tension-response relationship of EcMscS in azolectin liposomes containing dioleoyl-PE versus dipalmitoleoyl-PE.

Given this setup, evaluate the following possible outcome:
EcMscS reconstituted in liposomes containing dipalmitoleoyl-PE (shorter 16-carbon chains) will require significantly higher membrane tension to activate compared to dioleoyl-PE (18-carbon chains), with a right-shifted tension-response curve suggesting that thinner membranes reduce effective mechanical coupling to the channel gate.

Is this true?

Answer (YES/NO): NO